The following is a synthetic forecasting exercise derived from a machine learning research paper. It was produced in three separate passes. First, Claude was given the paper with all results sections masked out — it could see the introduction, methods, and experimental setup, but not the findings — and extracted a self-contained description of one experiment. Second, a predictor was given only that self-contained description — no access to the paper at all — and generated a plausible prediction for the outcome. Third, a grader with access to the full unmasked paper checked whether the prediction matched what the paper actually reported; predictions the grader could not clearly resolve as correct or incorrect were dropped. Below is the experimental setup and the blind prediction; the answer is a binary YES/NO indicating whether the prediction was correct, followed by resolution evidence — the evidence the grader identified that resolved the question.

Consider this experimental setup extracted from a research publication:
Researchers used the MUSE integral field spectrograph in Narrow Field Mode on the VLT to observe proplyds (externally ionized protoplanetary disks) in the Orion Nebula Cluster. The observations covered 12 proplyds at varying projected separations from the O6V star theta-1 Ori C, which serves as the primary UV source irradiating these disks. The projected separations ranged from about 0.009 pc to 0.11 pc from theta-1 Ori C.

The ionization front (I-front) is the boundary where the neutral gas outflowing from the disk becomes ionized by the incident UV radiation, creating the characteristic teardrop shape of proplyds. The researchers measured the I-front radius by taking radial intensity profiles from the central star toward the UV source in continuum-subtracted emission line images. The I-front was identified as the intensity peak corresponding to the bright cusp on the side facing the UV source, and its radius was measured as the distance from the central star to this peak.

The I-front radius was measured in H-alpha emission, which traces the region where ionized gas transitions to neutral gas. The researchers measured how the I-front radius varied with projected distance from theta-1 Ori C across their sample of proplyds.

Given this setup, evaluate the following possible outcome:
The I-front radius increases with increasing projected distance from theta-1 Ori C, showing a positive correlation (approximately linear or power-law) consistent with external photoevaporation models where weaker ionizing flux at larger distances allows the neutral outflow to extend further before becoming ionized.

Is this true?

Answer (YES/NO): YES